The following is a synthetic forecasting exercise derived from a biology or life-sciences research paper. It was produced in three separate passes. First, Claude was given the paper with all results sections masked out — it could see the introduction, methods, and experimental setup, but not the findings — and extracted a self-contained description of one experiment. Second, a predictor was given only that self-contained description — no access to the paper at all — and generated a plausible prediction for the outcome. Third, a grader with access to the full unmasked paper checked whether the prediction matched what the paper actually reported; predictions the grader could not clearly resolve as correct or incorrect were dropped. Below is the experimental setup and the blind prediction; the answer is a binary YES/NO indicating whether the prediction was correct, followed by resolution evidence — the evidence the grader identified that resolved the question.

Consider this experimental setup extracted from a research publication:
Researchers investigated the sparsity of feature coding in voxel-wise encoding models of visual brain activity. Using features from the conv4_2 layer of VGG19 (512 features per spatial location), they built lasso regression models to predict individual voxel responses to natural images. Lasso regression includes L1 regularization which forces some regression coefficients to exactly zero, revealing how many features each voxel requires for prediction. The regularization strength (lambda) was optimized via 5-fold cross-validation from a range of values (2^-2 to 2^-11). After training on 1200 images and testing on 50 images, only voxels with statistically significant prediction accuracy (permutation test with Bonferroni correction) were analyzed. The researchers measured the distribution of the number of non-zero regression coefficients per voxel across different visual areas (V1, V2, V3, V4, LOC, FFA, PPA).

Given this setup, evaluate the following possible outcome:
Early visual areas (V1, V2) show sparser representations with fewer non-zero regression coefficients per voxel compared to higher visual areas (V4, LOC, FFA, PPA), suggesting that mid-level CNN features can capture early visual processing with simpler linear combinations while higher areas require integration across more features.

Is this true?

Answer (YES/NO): NO